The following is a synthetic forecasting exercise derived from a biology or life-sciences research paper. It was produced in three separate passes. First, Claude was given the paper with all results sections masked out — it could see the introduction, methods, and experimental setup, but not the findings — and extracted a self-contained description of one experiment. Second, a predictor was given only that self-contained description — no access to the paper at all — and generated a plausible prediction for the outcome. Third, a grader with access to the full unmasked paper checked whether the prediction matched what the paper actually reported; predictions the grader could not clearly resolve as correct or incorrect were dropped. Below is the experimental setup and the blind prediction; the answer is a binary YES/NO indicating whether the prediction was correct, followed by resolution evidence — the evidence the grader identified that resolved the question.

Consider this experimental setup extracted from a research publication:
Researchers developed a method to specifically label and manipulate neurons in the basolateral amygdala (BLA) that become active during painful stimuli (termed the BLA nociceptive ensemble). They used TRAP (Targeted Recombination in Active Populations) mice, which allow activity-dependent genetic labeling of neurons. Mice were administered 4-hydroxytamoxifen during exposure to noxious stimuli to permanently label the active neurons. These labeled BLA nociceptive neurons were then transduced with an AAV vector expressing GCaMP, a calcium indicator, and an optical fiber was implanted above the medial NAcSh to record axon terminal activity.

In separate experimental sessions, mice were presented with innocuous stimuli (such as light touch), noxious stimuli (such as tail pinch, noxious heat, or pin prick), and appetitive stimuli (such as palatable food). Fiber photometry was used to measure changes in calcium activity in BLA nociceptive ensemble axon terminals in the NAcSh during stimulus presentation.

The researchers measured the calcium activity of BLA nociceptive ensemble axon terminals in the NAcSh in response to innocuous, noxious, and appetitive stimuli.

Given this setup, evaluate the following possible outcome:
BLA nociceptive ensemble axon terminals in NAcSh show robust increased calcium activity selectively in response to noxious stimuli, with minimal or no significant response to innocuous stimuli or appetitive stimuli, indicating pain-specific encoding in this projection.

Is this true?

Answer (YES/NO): NO